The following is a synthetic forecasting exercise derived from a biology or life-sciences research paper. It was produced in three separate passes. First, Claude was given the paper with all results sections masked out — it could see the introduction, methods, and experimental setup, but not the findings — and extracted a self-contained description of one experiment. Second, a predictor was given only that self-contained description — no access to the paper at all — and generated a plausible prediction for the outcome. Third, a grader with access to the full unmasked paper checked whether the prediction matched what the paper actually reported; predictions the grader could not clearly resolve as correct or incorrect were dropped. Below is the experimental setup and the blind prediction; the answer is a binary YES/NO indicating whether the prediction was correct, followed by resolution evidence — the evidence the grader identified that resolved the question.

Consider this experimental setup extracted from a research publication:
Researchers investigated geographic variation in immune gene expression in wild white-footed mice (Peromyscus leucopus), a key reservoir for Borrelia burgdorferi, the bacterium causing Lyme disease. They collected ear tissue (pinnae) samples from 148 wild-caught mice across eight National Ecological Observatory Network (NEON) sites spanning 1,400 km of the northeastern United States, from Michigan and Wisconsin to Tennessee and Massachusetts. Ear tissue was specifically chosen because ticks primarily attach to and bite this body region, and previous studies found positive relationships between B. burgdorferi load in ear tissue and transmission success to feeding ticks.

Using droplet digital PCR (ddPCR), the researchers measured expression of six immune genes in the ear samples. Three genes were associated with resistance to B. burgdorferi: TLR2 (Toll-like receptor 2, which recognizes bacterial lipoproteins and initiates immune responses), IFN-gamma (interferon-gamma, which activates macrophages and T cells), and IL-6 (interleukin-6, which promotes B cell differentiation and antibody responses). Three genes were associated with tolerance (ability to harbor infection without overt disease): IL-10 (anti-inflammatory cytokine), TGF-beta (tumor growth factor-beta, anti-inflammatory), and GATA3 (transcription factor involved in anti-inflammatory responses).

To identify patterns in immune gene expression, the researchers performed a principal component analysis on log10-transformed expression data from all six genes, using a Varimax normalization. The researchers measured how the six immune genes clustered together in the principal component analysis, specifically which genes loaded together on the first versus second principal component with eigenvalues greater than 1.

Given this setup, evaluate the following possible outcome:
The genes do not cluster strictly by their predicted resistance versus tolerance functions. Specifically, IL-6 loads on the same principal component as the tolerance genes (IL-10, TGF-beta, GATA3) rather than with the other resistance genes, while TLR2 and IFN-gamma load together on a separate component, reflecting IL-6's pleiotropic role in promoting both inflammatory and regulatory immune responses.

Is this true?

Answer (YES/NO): NO